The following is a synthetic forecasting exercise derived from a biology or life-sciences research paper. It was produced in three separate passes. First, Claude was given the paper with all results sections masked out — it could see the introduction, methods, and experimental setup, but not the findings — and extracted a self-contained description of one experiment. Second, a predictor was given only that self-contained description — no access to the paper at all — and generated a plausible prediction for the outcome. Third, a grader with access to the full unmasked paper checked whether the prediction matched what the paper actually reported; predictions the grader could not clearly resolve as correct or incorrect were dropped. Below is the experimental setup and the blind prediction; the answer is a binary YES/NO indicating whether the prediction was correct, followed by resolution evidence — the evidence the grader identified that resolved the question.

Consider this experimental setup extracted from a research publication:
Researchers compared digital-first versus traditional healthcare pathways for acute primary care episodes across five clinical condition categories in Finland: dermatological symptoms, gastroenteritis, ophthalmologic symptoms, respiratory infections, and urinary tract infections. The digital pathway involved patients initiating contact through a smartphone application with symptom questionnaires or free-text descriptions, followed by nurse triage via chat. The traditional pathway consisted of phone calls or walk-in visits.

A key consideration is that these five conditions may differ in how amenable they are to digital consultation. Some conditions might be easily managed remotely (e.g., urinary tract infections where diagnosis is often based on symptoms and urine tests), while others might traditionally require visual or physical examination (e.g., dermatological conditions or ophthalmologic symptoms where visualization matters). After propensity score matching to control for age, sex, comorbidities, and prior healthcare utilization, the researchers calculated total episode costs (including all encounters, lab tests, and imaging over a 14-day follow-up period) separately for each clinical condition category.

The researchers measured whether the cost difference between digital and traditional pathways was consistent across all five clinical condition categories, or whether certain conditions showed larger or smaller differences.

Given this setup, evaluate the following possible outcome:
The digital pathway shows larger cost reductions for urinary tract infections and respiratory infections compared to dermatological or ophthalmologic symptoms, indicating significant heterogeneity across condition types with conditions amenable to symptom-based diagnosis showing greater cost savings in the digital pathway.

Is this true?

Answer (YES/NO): NO